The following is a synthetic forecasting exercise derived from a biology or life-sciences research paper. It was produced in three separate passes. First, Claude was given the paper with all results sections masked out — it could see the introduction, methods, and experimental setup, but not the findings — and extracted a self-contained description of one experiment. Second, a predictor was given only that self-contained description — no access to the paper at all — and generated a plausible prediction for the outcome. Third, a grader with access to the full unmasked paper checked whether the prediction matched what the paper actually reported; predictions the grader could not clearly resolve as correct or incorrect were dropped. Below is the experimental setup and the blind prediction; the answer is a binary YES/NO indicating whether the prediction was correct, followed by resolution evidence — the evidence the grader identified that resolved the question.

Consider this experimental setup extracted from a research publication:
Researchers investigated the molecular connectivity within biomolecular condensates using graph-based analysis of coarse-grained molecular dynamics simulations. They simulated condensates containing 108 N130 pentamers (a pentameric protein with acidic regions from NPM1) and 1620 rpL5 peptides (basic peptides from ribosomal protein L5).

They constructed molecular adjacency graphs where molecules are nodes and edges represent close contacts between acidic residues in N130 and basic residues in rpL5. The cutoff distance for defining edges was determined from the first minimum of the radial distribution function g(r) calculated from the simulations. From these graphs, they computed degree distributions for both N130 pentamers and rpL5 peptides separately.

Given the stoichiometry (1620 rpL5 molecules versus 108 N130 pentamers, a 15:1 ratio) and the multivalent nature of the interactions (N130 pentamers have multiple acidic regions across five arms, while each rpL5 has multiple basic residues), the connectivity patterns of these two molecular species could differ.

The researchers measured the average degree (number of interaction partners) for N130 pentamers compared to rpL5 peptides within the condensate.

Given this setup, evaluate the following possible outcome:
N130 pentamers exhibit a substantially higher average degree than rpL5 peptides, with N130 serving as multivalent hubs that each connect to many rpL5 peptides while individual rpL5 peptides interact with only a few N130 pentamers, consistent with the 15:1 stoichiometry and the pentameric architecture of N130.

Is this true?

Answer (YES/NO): YES